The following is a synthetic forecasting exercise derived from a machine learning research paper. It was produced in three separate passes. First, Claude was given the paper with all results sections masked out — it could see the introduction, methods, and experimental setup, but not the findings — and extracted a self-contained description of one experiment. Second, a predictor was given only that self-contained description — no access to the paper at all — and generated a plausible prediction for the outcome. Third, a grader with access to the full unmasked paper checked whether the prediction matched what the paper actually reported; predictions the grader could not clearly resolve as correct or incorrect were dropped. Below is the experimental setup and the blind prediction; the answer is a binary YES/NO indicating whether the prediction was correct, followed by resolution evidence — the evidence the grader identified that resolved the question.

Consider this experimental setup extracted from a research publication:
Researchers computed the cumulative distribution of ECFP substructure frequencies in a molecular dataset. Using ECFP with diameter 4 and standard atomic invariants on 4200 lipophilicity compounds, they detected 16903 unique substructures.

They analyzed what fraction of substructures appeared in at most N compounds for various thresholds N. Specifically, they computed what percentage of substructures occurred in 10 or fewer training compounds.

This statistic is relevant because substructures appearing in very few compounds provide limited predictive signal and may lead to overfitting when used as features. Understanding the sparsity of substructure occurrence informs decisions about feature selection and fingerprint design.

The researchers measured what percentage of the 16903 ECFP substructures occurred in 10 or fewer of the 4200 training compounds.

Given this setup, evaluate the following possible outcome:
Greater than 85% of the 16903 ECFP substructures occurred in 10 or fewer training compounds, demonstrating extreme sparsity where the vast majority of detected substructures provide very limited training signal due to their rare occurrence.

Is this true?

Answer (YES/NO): YES